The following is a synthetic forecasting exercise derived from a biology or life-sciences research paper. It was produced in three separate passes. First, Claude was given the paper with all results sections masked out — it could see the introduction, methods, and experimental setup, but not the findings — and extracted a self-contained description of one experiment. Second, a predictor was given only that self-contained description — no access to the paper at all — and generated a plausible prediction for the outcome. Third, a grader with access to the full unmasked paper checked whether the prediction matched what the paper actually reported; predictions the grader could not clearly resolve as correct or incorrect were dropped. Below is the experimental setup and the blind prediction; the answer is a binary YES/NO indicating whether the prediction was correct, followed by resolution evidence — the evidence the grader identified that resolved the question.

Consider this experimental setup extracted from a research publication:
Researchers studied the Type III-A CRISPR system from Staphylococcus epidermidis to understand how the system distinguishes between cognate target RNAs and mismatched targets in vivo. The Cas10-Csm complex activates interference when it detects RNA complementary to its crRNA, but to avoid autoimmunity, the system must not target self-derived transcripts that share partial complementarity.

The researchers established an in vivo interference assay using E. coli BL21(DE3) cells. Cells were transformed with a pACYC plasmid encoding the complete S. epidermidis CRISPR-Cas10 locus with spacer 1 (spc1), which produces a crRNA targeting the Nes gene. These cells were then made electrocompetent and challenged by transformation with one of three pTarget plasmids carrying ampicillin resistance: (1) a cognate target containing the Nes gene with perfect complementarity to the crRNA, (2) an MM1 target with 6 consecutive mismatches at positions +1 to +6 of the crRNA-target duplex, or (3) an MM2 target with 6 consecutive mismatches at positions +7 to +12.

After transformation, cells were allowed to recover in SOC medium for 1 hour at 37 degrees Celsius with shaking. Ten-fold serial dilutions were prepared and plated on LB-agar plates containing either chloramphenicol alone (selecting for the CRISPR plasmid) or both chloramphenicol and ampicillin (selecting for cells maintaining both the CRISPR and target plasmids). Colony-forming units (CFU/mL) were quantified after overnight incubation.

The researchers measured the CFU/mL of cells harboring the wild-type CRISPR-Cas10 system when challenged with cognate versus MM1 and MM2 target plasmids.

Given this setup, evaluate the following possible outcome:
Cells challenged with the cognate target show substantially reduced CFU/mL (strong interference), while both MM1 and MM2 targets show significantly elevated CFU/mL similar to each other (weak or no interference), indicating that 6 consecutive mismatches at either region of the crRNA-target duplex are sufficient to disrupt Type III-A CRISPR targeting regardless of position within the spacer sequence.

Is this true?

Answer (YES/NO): NO